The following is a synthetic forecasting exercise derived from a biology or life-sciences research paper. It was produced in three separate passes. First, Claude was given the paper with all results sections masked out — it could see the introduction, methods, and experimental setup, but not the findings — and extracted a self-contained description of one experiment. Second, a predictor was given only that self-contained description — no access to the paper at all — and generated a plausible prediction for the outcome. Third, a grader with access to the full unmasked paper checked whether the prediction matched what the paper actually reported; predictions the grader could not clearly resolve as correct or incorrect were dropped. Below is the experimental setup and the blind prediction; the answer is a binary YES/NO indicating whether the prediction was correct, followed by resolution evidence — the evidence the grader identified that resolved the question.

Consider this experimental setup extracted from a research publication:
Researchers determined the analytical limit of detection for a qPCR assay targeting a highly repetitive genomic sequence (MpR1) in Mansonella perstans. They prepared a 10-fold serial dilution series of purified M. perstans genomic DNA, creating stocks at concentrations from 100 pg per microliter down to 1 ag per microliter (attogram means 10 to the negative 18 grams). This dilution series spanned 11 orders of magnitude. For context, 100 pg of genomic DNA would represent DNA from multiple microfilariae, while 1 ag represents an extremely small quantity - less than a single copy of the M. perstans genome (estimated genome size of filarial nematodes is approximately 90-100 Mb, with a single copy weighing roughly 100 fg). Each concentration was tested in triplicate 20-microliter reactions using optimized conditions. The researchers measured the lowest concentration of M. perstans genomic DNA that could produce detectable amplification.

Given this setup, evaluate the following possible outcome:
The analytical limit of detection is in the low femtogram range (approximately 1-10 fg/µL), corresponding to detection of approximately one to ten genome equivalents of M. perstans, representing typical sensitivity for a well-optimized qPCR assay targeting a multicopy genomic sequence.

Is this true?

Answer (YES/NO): YES